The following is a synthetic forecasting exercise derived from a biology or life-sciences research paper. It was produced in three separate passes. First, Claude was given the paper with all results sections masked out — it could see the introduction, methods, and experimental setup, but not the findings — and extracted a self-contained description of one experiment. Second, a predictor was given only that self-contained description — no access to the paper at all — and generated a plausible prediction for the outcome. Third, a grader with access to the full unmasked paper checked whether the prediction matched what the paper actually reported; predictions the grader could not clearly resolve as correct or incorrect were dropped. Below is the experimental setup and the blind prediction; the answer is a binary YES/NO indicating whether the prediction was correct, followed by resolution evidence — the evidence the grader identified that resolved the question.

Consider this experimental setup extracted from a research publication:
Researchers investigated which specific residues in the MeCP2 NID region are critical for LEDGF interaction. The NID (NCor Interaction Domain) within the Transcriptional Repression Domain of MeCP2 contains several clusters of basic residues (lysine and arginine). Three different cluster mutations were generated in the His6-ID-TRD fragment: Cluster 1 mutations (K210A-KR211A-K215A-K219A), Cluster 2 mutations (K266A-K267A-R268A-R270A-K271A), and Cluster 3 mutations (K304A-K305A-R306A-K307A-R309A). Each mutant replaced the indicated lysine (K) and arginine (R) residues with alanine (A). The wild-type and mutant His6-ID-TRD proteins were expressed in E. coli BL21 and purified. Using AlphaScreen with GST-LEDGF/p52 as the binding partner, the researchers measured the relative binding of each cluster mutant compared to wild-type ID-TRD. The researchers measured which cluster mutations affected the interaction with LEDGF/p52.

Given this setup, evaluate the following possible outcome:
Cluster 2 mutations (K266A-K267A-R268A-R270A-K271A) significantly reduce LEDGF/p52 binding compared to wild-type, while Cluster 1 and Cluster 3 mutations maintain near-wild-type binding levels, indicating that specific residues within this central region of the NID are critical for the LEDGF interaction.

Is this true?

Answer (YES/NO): NO